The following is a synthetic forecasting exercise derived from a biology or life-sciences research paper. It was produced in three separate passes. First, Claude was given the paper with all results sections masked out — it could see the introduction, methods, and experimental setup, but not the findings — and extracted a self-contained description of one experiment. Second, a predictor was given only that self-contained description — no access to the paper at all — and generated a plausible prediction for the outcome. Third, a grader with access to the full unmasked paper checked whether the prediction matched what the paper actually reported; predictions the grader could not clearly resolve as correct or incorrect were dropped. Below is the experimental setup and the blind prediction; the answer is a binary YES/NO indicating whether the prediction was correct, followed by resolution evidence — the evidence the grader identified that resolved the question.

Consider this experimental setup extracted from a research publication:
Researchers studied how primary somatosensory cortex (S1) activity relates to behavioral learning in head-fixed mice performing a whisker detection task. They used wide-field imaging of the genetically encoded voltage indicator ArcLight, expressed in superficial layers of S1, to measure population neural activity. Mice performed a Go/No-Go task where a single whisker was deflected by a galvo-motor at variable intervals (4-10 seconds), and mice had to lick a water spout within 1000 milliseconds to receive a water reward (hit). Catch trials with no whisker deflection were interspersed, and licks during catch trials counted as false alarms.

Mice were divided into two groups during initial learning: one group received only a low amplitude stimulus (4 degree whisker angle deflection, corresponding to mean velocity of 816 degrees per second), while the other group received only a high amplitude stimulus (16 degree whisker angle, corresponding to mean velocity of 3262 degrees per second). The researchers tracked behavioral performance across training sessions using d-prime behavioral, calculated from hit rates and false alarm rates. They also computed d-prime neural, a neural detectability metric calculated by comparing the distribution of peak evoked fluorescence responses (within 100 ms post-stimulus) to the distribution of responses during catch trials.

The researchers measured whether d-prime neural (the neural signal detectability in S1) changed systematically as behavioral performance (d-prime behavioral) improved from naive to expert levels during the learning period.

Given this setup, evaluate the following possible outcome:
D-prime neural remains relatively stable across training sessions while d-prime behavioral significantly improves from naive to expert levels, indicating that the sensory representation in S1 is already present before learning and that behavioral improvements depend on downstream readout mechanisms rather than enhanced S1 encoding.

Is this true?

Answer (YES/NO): YES